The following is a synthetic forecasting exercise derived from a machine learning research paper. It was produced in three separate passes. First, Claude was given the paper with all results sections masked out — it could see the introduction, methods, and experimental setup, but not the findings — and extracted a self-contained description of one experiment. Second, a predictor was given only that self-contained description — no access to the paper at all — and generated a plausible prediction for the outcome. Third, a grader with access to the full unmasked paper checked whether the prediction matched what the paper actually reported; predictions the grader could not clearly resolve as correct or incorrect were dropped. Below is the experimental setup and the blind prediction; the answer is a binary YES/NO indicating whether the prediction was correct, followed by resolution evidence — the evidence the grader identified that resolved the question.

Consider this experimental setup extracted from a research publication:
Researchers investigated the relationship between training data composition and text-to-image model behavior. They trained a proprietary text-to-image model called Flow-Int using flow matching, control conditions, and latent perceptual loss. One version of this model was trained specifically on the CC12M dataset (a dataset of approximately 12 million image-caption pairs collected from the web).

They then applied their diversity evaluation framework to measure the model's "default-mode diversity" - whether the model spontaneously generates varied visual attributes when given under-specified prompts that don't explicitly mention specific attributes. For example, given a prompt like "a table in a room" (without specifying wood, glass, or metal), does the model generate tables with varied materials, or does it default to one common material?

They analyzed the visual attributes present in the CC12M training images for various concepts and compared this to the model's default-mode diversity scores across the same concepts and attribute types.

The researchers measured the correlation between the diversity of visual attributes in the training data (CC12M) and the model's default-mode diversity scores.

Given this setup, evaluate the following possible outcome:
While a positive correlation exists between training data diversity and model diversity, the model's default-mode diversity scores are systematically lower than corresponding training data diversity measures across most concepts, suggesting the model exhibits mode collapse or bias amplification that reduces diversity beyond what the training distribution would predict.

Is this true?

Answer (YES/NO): NO